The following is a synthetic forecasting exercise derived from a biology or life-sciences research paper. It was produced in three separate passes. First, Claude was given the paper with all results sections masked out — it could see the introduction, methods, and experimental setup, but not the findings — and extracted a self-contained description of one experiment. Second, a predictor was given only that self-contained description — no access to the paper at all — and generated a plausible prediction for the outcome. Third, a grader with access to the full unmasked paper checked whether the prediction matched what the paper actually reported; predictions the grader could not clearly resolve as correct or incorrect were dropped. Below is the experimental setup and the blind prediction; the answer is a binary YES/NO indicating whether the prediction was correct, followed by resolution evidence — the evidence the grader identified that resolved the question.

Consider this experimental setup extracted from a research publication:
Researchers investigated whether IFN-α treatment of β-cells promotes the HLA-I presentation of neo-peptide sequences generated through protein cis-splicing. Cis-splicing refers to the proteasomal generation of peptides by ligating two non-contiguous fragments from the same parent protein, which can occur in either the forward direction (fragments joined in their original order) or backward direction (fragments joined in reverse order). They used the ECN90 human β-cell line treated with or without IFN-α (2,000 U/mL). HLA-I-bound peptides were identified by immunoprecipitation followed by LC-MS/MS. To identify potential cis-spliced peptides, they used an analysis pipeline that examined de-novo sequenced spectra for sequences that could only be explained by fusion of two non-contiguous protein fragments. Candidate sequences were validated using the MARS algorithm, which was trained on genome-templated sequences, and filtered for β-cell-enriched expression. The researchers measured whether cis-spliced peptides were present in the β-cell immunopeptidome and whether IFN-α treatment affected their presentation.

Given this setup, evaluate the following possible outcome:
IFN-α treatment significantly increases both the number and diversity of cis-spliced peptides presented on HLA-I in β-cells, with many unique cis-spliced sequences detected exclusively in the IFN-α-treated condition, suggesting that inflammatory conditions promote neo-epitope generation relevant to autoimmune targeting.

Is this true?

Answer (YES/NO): YES